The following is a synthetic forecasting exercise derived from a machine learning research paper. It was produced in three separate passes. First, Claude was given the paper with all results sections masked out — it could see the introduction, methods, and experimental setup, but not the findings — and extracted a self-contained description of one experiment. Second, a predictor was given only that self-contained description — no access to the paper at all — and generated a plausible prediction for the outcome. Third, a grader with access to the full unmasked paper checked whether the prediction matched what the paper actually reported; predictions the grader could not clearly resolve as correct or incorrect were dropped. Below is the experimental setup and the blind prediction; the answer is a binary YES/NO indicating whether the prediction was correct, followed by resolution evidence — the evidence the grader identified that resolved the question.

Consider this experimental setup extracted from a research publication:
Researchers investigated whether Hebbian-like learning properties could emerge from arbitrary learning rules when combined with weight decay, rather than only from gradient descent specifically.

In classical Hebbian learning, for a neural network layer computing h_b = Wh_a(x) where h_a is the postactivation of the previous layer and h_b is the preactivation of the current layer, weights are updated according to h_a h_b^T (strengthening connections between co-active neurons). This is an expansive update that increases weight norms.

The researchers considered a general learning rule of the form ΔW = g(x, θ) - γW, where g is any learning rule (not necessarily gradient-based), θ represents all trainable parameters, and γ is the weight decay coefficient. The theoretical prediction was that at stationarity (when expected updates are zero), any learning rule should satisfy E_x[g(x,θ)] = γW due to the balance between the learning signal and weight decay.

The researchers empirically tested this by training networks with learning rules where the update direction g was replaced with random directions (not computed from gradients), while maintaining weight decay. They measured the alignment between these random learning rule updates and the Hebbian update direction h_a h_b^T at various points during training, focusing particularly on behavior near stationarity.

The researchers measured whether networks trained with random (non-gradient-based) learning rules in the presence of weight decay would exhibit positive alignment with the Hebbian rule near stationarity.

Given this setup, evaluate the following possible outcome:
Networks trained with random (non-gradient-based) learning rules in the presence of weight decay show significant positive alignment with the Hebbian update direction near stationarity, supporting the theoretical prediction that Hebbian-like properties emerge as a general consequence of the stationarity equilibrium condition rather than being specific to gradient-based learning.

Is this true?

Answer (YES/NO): YES